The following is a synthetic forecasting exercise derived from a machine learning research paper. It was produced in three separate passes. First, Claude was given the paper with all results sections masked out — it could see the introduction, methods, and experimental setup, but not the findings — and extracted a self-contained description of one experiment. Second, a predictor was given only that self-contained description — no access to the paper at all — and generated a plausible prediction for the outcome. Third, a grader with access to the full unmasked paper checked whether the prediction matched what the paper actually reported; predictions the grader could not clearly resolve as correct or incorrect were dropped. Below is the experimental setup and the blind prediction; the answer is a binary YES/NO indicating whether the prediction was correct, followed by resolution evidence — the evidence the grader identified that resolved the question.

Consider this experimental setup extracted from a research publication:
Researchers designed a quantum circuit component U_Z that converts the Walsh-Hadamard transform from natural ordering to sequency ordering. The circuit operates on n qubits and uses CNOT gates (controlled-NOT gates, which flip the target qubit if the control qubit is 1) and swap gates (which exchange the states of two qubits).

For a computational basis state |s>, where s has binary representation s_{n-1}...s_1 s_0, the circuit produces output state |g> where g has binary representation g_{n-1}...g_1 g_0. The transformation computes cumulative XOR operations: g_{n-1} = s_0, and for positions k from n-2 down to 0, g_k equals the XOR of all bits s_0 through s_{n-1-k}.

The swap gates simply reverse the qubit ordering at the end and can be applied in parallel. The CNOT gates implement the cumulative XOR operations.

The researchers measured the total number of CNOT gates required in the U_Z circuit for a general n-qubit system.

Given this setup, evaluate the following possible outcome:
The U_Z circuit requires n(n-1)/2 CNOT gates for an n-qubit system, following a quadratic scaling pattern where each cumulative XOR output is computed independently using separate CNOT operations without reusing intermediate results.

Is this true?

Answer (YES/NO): NO